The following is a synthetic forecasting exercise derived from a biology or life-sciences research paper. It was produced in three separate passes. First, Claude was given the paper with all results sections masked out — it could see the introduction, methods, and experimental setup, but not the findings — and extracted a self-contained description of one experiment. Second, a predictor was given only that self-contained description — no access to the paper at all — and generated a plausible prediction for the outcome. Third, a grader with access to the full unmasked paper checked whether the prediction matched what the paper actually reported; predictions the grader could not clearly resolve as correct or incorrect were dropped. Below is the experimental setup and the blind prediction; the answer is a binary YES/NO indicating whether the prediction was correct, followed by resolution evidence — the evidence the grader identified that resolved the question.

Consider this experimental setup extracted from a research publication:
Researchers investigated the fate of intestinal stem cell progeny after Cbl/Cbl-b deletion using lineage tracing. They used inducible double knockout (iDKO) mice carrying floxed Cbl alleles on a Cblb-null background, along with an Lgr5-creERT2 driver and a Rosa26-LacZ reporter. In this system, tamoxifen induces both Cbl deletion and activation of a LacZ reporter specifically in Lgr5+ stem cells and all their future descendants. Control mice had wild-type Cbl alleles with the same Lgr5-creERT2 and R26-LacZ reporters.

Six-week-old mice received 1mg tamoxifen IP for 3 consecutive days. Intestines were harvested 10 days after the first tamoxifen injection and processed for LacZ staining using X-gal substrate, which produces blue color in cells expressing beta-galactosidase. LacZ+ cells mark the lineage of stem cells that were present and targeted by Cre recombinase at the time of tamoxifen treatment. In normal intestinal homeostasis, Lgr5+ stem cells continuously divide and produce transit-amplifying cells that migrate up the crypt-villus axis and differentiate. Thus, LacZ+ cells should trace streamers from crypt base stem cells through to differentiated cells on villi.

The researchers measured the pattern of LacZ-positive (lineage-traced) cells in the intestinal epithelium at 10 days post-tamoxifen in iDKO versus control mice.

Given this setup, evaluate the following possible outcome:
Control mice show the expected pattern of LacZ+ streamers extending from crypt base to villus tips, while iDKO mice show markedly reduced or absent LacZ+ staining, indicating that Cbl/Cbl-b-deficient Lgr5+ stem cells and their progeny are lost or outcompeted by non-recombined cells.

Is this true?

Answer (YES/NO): NO